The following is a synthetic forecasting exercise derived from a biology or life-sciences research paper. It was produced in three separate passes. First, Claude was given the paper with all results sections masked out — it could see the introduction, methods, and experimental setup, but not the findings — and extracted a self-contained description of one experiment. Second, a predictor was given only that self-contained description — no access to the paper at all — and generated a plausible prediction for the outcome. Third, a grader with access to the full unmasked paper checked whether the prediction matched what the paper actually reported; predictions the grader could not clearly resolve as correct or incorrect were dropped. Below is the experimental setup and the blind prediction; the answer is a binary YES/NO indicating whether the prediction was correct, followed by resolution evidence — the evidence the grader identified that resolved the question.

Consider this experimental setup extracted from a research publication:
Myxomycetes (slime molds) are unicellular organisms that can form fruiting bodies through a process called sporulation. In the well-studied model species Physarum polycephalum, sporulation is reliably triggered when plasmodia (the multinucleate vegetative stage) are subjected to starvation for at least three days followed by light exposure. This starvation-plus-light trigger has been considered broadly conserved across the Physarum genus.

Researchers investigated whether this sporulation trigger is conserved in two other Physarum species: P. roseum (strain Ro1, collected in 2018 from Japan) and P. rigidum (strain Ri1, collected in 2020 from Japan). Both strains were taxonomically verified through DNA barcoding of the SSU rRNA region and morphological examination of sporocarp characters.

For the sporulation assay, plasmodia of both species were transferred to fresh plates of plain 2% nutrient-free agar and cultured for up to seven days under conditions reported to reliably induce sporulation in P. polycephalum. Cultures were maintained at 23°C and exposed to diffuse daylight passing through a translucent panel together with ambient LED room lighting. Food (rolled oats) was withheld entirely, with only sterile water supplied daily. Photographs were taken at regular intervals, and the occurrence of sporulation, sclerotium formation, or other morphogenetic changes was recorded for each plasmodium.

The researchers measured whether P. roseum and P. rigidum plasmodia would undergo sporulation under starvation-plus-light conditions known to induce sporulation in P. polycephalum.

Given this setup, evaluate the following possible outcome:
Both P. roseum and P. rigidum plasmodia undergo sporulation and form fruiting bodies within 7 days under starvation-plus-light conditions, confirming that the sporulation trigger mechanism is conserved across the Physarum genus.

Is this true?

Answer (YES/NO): NO